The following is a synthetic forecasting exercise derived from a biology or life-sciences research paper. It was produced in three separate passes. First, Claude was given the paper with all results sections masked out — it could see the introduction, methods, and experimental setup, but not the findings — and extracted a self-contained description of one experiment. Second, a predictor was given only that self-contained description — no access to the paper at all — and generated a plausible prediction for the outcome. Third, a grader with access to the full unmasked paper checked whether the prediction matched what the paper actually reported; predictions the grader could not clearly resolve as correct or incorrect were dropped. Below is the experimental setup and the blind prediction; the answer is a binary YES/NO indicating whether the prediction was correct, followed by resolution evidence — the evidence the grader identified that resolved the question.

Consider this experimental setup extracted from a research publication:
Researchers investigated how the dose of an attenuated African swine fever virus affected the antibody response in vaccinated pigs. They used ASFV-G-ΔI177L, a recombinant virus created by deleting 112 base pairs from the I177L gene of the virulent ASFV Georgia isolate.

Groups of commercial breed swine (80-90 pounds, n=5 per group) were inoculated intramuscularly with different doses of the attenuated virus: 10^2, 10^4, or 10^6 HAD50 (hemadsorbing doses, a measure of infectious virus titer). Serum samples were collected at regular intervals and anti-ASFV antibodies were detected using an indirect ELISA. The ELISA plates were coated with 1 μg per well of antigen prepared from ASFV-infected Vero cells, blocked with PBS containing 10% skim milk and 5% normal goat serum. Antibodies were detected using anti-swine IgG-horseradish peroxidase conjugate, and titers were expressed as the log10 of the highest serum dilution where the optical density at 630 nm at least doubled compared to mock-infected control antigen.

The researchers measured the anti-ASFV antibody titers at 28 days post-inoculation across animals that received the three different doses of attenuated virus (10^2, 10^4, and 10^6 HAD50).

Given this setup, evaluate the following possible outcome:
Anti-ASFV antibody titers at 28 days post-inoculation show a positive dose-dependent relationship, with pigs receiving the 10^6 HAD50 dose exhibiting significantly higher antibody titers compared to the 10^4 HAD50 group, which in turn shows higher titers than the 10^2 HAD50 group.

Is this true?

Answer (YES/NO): NO